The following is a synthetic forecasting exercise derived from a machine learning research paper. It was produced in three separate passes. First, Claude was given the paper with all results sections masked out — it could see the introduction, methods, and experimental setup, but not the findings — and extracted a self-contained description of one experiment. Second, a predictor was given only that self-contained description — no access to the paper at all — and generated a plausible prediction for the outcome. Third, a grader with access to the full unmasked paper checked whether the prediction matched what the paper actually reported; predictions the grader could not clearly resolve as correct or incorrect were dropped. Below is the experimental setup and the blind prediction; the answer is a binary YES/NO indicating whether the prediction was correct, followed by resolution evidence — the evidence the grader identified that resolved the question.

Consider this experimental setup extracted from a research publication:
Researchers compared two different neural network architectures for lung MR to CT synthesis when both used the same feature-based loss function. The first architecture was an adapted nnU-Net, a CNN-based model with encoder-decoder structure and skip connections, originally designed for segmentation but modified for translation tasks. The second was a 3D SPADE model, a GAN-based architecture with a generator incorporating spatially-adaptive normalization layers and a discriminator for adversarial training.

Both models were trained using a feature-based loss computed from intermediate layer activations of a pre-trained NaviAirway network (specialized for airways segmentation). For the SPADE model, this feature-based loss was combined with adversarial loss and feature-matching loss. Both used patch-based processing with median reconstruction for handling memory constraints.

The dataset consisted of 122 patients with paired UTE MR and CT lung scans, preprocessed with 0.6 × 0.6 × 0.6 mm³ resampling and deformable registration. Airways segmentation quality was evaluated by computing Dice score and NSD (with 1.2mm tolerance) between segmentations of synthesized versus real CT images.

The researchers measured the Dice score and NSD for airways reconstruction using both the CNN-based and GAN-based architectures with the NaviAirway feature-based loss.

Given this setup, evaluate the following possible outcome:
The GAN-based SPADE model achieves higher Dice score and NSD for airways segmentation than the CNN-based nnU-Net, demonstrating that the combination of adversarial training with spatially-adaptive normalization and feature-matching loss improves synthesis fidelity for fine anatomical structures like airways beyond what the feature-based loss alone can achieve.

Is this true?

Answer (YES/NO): NO